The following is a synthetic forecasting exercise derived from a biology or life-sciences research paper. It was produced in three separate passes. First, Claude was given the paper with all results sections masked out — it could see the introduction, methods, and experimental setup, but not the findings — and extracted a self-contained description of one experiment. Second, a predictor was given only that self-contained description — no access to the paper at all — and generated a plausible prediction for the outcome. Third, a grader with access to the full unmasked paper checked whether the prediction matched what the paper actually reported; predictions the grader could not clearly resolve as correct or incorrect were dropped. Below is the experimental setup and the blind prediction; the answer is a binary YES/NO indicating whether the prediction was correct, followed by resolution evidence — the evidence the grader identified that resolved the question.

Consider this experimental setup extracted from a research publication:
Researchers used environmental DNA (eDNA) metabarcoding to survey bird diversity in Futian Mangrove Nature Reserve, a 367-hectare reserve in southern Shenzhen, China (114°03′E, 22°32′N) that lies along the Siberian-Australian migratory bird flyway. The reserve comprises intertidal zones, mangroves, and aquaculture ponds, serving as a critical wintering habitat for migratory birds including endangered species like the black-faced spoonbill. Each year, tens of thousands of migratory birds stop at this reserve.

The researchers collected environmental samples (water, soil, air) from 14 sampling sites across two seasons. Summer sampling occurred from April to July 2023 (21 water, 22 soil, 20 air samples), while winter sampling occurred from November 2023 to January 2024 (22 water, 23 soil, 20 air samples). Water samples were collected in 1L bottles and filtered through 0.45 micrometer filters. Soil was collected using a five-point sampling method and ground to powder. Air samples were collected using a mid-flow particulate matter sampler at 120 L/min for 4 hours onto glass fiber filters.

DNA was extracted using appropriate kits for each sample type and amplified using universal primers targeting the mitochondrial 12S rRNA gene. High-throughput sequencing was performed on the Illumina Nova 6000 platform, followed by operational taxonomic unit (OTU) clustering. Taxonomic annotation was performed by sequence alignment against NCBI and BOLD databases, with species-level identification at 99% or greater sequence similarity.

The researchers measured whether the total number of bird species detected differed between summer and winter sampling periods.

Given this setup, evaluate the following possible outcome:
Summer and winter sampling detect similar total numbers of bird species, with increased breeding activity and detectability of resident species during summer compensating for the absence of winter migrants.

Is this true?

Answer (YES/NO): NO